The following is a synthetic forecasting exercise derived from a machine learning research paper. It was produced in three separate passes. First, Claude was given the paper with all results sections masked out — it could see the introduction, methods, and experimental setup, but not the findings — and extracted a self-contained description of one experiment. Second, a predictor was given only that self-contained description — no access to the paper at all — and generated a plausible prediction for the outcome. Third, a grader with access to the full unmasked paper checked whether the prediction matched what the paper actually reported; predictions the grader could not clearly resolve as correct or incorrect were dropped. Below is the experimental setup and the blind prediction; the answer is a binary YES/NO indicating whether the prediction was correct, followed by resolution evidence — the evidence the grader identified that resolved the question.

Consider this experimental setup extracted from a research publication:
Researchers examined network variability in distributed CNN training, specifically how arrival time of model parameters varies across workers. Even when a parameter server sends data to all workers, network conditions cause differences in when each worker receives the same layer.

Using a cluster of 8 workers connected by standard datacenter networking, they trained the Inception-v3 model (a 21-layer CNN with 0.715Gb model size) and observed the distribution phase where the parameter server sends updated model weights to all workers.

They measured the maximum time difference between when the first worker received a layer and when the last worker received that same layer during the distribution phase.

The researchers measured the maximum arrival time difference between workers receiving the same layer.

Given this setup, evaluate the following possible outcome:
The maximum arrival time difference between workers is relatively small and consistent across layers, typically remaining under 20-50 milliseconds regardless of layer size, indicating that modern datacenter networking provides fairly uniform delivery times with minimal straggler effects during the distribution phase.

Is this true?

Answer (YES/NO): NO